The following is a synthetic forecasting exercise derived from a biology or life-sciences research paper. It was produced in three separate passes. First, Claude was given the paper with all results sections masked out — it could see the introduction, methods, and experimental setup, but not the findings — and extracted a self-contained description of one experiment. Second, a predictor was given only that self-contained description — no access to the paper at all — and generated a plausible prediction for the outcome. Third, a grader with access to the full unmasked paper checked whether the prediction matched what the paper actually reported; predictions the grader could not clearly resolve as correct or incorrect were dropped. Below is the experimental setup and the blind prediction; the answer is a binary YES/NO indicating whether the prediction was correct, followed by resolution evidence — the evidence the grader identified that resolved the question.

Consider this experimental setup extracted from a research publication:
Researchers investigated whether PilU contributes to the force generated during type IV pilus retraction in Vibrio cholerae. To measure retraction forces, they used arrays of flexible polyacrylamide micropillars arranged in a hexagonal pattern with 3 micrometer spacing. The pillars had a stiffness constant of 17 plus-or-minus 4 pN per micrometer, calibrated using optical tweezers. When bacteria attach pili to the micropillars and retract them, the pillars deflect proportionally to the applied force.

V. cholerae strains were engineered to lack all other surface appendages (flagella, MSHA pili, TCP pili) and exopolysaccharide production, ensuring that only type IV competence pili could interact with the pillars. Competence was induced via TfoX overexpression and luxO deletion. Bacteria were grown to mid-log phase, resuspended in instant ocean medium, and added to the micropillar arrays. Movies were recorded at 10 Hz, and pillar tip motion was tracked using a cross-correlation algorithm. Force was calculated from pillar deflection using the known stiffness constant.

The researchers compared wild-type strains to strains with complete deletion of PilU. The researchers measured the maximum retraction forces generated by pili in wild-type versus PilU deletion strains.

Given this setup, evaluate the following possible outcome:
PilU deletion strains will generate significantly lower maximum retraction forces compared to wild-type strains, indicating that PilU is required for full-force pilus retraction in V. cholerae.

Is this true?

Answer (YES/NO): YES